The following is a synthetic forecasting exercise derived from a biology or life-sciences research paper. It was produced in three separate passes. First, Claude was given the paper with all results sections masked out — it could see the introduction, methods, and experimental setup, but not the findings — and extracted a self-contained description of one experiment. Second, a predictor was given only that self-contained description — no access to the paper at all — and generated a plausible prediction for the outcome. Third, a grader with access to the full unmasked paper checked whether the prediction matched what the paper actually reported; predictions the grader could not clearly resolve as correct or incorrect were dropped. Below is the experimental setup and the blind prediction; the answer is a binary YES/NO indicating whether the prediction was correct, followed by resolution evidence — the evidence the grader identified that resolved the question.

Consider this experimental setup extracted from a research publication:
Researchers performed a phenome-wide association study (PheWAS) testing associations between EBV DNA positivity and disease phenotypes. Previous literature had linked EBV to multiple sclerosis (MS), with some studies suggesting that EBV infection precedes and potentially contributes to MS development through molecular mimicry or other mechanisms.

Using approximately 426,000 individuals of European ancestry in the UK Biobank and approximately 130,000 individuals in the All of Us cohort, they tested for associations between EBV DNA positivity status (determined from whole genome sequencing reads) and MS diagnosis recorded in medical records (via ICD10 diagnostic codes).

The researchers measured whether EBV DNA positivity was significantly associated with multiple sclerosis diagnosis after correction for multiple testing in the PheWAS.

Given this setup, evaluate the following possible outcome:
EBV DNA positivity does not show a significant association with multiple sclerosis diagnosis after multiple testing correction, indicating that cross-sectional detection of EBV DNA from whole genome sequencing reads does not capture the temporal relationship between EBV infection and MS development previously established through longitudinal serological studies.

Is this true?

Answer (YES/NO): YES